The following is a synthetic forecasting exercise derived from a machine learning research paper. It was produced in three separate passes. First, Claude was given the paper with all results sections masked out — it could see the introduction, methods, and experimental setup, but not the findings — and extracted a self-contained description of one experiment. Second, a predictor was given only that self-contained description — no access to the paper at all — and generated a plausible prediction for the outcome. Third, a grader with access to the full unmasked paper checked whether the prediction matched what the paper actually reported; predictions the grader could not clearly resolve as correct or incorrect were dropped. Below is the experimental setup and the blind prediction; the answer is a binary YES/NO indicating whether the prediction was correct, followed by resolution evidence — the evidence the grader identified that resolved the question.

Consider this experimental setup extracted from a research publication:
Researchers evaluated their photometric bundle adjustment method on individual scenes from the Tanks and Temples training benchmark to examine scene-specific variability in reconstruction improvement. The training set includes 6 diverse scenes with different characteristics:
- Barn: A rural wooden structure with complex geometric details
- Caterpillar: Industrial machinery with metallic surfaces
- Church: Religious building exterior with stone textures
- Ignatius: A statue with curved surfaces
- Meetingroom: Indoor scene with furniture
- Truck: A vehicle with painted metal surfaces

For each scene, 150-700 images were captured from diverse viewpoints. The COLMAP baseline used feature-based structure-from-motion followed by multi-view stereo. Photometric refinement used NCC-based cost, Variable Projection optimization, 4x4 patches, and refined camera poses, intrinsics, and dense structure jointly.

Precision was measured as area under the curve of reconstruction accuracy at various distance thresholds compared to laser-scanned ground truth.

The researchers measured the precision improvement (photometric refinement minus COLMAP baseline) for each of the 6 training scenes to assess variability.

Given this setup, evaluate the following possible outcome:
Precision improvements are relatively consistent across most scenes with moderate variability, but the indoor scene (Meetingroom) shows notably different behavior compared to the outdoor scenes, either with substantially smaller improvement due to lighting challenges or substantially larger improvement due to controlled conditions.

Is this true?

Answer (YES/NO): NO